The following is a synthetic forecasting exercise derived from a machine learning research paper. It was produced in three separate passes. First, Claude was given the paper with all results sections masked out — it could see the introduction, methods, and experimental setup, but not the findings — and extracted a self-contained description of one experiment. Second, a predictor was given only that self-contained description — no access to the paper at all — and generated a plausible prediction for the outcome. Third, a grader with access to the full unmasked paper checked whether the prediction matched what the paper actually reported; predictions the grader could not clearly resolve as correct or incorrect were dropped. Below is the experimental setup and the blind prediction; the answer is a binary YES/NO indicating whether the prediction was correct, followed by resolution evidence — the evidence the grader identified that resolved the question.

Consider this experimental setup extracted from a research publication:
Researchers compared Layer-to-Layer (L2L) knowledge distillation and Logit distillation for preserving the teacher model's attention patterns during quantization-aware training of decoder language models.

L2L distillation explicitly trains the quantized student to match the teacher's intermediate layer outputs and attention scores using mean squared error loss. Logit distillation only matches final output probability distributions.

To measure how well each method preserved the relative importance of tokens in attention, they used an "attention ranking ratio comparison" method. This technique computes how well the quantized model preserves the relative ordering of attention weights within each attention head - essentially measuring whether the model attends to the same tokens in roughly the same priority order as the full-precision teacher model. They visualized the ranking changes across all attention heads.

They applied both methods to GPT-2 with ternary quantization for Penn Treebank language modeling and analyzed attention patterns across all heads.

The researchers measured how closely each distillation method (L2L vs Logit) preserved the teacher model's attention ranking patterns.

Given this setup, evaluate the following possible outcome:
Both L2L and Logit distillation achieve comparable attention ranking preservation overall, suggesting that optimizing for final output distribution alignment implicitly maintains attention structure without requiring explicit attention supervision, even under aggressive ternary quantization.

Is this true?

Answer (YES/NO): NO